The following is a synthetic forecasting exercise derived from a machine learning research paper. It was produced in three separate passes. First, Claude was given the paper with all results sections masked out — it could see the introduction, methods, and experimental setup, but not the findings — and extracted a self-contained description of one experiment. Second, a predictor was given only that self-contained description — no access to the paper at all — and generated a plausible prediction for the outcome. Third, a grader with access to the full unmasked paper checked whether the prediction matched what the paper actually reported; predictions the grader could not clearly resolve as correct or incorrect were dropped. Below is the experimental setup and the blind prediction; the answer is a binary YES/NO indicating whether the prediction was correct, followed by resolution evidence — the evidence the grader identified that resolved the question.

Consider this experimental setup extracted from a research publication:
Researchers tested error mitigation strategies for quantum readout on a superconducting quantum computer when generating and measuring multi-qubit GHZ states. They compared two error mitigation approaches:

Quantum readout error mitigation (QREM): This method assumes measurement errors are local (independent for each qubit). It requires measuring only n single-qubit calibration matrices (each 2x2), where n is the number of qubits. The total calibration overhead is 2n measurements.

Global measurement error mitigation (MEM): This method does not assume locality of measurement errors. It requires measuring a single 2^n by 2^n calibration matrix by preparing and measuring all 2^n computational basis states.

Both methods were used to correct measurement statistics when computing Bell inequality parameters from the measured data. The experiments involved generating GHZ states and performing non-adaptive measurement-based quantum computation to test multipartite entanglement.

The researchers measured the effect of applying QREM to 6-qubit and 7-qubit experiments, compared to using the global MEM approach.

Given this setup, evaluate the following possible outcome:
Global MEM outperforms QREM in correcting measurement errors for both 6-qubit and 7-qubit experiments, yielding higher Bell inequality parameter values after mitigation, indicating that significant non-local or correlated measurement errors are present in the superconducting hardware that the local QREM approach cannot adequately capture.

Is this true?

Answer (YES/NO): YES